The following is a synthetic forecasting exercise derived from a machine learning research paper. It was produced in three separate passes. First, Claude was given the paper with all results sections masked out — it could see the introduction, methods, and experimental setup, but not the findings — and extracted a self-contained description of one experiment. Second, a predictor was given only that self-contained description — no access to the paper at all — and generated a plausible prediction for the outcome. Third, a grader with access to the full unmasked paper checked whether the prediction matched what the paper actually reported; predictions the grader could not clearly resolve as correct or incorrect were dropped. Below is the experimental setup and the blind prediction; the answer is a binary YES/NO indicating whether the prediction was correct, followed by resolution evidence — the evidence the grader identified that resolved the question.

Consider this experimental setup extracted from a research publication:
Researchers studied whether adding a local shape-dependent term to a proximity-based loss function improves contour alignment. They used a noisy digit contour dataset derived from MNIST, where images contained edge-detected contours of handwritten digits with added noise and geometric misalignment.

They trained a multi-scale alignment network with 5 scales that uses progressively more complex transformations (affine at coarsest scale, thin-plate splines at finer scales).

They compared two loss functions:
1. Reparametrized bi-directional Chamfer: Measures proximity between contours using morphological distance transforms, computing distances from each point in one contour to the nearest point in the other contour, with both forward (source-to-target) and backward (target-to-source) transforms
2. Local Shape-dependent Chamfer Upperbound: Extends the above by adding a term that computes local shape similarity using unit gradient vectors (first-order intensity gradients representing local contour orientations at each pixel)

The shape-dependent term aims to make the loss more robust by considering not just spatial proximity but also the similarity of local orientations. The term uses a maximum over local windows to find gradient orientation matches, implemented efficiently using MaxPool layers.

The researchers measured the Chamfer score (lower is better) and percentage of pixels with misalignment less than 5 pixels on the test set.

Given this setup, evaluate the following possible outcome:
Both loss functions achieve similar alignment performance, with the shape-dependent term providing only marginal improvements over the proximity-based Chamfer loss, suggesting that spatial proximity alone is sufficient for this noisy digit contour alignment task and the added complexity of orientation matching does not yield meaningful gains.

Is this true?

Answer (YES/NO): NO